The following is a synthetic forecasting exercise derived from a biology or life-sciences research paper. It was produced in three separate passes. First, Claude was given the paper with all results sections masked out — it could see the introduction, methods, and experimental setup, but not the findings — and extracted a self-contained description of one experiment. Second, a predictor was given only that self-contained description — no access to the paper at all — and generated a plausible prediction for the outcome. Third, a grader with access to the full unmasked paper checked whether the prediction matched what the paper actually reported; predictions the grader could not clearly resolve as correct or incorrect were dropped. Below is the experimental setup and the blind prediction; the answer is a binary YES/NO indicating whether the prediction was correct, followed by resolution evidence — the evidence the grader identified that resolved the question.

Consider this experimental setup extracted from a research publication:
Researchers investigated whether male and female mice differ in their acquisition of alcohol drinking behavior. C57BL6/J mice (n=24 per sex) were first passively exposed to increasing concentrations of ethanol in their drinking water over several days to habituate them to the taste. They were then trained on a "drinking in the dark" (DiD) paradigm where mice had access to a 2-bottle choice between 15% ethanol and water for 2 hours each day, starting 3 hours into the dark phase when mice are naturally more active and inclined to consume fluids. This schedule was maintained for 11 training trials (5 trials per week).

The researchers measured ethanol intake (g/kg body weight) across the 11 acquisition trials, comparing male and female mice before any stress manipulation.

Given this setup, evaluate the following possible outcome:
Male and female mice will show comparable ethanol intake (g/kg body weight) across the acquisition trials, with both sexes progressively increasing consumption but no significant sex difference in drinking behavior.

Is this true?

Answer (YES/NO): NO